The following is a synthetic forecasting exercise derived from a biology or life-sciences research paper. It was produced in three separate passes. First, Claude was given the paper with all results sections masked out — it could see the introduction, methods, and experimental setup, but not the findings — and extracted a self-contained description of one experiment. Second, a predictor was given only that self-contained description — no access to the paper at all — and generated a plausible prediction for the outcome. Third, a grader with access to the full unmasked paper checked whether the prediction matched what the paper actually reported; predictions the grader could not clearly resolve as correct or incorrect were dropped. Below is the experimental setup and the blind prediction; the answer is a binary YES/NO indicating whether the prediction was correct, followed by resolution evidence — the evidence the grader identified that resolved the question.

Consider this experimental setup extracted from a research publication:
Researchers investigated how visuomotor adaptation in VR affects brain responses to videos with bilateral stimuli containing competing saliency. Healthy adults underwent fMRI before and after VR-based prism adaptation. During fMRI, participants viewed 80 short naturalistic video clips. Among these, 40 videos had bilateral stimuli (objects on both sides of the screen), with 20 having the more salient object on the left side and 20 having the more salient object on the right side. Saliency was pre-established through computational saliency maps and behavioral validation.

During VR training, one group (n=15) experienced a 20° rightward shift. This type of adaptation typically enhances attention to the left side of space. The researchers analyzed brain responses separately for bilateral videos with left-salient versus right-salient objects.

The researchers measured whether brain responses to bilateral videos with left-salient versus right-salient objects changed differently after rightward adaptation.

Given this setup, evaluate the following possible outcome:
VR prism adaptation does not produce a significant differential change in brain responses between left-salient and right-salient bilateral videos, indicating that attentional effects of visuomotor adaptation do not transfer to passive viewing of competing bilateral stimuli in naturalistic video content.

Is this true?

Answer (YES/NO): NO